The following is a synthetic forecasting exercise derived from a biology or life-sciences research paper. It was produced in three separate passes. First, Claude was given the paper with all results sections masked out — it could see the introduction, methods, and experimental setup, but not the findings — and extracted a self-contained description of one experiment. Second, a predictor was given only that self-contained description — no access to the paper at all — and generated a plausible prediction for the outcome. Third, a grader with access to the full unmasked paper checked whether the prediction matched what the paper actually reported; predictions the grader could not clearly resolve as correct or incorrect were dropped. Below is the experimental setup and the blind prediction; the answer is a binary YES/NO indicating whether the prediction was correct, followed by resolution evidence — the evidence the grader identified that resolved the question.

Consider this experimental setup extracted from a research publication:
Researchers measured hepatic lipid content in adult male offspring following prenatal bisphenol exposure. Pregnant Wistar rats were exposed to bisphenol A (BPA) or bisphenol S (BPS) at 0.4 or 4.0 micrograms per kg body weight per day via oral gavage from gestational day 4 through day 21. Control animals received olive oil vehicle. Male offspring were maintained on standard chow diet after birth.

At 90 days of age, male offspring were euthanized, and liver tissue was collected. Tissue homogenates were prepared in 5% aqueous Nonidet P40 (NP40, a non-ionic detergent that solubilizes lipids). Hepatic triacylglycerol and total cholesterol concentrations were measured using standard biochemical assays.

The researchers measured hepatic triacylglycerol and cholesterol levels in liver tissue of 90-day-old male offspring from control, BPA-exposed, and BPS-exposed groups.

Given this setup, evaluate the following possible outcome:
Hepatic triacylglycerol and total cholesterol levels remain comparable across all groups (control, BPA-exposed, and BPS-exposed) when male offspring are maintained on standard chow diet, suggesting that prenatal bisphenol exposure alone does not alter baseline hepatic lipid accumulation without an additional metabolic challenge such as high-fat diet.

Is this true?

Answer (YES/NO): NO